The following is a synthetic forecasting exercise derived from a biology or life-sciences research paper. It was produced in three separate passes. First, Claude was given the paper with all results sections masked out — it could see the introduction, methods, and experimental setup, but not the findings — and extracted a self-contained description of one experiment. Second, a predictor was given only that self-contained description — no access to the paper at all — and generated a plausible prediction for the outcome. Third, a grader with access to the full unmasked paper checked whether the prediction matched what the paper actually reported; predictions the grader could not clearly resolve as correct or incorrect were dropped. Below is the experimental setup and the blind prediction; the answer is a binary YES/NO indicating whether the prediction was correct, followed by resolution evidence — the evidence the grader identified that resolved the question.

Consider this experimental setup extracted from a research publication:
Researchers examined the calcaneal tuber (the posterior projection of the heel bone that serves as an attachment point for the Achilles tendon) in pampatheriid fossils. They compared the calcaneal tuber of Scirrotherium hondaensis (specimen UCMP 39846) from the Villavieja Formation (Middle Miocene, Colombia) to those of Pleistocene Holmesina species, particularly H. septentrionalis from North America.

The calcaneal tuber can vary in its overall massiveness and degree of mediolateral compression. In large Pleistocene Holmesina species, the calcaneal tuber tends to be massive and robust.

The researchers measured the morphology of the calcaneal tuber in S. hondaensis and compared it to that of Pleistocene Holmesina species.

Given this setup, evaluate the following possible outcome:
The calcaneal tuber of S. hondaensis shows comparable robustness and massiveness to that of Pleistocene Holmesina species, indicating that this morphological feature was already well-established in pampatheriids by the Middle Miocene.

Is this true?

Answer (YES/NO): NO